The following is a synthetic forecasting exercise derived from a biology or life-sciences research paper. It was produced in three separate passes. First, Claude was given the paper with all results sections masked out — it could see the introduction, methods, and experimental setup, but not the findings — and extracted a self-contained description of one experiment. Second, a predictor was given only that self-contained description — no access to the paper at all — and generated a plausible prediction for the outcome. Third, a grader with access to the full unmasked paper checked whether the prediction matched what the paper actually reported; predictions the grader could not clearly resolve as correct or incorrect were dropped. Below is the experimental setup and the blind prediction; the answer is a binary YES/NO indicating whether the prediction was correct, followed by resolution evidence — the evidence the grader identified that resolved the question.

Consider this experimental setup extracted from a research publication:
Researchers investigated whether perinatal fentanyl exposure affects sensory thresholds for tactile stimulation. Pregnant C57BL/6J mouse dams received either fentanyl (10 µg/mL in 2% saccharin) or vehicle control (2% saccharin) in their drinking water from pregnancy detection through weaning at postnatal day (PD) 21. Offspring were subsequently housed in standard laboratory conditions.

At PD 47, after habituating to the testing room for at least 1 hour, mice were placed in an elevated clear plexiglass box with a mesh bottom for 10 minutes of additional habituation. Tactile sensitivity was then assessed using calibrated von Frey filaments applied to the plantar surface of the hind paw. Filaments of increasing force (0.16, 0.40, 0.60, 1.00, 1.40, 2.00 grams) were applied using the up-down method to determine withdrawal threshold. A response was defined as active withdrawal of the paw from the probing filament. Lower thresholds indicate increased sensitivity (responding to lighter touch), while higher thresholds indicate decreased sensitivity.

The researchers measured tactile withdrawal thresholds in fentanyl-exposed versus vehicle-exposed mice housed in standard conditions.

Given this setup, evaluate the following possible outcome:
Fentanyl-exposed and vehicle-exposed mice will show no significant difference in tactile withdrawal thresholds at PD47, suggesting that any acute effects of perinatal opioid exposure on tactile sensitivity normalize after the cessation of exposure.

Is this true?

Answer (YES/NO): YES